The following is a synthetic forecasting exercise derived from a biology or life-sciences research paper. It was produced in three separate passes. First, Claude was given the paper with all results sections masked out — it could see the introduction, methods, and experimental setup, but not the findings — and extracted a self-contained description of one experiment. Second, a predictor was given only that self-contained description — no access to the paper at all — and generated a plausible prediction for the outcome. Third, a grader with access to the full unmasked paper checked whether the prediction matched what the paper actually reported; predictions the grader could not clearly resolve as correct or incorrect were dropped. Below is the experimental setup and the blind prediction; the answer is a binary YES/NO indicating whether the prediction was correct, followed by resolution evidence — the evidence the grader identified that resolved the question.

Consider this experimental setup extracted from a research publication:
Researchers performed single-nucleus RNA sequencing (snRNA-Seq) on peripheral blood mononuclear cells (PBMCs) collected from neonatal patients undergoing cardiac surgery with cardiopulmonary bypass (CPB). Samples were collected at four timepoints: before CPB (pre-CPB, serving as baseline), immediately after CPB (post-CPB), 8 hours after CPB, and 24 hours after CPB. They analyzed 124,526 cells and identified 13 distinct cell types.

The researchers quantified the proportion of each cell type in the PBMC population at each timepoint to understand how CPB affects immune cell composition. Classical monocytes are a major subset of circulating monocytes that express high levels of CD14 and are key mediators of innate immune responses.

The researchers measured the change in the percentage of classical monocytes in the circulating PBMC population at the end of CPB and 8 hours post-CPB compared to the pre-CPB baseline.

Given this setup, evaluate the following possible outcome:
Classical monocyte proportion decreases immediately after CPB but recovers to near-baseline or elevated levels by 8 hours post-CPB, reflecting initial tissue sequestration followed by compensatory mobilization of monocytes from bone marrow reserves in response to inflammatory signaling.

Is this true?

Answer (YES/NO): NO